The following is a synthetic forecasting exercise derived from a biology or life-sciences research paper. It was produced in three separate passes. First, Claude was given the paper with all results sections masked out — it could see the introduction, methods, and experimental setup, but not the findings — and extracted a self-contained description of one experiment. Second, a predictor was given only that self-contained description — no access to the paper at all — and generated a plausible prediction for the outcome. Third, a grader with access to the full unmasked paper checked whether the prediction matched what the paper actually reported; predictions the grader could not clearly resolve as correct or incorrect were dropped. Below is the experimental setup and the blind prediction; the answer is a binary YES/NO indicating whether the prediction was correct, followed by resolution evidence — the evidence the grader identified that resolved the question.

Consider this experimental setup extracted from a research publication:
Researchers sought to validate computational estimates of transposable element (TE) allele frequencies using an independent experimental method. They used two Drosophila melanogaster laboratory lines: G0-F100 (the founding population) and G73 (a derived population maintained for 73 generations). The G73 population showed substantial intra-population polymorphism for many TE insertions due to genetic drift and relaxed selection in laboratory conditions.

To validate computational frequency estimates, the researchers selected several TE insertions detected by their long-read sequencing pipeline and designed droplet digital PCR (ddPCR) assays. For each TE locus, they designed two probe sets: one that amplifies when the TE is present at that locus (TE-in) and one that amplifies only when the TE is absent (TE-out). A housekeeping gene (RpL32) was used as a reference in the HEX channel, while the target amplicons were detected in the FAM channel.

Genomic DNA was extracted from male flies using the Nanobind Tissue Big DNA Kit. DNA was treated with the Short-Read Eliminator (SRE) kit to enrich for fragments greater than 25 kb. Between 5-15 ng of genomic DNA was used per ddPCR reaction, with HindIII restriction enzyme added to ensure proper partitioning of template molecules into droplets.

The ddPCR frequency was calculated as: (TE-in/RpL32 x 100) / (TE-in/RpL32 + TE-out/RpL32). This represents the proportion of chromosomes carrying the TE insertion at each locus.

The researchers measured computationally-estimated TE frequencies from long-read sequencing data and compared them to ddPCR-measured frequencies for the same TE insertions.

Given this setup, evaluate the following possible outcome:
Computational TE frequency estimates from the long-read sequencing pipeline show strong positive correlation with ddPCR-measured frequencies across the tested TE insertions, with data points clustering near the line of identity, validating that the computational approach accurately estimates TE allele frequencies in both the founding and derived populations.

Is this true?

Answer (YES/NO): NO